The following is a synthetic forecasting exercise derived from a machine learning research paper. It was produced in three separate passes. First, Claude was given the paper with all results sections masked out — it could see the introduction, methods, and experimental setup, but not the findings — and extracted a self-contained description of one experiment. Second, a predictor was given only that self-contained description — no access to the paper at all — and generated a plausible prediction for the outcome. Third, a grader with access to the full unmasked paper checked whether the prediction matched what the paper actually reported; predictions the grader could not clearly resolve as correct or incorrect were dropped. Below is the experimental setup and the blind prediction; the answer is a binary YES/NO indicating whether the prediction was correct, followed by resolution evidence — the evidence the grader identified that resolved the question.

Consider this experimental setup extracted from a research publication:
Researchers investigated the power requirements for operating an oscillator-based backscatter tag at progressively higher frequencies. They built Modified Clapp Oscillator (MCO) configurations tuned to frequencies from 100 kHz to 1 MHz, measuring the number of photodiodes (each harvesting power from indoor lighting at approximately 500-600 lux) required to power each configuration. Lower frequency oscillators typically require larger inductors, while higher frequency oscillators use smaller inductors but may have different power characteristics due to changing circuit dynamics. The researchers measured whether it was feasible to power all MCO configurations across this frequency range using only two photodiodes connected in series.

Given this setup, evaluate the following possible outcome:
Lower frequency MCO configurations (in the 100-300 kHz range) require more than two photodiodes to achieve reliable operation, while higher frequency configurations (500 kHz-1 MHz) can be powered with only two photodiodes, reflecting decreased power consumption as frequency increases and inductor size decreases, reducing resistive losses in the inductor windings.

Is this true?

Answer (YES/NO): NO